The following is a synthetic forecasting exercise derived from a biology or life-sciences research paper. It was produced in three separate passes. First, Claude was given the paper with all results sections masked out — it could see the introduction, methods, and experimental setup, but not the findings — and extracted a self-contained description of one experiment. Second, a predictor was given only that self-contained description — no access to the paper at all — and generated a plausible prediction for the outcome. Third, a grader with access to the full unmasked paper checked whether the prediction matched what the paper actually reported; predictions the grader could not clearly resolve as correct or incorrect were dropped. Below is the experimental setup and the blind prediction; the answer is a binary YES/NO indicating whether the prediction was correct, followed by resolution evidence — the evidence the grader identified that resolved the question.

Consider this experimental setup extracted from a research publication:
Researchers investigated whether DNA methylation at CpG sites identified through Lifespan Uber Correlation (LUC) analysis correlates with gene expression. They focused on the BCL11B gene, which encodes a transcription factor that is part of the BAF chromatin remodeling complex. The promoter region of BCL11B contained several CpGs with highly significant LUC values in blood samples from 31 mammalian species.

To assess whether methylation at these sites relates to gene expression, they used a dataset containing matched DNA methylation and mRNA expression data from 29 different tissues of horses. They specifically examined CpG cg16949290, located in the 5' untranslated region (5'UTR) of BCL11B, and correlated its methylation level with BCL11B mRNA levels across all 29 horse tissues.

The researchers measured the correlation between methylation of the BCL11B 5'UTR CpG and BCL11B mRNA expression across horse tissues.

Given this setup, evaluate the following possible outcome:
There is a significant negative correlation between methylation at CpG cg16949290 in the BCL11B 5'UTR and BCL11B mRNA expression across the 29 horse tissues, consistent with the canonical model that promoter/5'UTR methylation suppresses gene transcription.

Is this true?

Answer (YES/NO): YES